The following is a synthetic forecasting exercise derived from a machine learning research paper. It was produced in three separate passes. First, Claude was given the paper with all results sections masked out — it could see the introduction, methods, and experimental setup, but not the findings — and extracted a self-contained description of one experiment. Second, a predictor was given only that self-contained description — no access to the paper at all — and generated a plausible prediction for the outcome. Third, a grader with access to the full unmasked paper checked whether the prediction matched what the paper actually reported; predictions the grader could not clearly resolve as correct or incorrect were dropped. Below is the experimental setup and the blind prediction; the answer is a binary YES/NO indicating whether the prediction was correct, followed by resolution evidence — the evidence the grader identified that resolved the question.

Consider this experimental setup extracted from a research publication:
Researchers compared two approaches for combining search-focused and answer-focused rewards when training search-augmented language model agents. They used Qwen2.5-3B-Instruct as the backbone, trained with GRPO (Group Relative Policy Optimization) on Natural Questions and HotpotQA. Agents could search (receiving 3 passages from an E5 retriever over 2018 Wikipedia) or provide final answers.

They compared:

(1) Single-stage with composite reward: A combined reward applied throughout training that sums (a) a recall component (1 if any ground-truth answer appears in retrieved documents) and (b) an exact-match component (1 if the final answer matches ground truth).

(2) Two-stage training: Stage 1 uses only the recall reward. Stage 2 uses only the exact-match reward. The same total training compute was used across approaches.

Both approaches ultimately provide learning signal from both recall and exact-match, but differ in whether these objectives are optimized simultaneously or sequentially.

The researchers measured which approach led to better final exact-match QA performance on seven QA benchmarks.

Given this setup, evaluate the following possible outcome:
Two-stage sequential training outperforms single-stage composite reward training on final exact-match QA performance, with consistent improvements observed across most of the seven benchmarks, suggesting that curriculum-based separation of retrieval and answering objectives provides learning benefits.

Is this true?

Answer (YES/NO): YES